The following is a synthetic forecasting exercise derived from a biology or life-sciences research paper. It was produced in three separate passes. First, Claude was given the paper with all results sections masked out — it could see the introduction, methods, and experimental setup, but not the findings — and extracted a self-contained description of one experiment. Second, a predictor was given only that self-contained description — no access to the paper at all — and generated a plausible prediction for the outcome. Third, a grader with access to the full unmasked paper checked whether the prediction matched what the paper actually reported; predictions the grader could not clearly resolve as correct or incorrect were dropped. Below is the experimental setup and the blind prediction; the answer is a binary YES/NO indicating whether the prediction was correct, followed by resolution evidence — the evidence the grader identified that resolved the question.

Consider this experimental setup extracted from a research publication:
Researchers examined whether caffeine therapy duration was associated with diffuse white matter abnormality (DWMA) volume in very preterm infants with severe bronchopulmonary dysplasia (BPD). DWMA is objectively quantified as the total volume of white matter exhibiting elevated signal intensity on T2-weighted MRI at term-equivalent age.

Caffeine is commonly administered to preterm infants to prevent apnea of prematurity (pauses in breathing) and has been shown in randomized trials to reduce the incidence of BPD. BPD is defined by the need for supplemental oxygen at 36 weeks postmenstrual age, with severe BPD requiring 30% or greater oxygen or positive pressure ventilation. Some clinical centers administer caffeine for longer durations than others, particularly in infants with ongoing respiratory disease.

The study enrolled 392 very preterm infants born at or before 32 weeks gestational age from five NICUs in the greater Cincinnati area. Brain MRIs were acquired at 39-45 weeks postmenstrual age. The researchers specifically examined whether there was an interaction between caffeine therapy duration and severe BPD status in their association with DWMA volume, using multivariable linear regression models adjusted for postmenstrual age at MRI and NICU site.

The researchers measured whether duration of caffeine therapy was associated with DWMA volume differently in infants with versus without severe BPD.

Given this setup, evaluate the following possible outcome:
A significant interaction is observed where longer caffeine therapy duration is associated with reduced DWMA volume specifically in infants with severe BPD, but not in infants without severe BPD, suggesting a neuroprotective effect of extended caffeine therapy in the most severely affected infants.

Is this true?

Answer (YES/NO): YES